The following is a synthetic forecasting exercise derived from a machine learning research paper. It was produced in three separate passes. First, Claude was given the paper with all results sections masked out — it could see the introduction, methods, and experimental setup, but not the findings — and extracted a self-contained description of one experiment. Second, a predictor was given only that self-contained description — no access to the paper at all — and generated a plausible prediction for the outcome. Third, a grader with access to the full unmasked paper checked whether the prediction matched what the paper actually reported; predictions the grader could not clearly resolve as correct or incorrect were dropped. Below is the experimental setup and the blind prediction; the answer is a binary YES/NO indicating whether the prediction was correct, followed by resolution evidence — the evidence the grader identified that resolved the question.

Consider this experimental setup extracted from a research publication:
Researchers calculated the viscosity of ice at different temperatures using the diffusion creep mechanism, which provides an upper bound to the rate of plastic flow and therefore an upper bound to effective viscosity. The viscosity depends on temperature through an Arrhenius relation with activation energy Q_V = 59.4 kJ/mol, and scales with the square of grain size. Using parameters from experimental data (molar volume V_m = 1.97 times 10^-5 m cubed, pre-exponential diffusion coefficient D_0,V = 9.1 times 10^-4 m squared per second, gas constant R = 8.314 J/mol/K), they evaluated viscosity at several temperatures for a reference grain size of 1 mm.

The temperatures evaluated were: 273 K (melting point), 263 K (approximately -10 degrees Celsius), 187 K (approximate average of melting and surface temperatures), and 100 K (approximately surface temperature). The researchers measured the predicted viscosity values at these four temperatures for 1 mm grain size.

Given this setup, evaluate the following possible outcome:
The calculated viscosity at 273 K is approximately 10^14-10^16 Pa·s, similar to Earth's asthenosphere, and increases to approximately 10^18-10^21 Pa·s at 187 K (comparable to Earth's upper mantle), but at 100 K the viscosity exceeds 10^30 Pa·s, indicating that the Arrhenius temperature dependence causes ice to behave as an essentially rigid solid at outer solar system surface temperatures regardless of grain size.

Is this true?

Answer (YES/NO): YES